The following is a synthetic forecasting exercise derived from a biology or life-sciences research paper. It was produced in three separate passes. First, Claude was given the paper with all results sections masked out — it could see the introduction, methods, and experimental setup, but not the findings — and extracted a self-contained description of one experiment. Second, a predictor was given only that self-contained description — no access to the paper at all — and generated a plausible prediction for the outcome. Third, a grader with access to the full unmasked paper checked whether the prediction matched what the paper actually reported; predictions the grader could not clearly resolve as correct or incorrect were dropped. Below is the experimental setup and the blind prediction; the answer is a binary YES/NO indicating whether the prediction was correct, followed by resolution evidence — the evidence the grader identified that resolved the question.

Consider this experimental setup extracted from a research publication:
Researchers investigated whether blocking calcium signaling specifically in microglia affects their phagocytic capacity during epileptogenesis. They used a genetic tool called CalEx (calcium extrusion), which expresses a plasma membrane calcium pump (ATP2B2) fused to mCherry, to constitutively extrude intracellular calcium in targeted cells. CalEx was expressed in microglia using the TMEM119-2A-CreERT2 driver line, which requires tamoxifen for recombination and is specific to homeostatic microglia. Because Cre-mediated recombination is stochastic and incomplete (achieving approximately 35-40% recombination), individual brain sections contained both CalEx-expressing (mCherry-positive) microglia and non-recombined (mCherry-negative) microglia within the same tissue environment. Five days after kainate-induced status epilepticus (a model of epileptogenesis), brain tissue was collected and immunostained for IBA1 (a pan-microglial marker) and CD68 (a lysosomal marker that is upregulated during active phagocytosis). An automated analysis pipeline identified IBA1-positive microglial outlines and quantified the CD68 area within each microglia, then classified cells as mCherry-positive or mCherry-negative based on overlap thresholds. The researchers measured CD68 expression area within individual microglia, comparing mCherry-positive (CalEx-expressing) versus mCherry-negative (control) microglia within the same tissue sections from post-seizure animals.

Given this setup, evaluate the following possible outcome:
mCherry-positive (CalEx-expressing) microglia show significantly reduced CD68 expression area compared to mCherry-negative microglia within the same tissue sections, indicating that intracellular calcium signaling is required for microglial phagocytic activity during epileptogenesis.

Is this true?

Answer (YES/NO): YES